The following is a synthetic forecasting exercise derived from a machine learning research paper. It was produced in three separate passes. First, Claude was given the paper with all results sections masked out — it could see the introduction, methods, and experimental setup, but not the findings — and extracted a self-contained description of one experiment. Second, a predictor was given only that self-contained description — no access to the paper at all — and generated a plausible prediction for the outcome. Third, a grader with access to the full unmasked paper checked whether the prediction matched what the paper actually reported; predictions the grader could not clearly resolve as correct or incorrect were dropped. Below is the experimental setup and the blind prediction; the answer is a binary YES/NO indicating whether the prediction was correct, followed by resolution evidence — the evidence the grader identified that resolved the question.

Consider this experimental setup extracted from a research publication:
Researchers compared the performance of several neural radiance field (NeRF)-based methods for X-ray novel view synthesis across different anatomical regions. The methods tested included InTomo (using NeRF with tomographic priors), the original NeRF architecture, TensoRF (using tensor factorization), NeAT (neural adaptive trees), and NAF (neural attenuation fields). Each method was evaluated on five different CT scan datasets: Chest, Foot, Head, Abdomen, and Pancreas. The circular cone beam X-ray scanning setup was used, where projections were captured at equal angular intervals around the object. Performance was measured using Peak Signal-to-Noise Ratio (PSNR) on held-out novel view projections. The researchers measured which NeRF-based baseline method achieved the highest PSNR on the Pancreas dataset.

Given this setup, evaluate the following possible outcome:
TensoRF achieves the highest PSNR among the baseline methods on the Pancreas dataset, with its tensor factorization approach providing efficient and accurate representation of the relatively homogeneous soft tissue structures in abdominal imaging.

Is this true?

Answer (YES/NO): NO